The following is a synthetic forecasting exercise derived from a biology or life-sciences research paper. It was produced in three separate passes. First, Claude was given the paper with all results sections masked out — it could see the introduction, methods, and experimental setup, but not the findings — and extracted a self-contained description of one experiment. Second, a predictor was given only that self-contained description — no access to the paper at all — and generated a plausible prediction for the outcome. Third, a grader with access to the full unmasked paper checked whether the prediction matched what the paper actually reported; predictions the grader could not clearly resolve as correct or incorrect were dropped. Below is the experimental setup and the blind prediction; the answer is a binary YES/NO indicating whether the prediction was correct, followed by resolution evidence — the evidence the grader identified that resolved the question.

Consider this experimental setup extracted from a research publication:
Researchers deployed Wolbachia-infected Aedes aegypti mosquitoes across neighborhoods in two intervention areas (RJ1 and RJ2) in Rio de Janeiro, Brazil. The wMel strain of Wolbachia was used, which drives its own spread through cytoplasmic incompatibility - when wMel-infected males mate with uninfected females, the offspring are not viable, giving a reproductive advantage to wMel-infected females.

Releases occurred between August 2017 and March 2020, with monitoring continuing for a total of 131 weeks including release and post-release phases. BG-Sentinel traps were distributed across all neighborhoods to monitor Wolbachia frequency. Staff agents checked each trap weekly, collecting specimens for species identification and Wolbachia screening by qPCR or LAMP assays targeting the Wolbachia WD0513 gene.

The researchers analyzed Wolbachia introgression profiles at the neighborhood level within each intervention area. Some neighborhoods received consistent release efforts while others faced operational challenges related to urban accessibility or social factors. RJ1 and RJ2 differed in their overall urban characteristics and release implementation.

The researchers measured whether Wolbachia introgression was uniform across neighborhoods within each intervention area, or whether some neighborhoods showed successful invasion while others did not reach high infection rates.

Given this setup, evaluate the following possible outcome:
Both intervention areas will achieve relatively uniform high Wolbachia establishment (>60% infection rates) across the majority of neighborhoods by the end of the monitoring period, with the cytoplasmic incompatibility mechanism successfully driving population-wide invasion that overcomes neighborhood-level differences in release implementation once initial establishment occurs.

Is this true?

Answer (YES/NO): NO